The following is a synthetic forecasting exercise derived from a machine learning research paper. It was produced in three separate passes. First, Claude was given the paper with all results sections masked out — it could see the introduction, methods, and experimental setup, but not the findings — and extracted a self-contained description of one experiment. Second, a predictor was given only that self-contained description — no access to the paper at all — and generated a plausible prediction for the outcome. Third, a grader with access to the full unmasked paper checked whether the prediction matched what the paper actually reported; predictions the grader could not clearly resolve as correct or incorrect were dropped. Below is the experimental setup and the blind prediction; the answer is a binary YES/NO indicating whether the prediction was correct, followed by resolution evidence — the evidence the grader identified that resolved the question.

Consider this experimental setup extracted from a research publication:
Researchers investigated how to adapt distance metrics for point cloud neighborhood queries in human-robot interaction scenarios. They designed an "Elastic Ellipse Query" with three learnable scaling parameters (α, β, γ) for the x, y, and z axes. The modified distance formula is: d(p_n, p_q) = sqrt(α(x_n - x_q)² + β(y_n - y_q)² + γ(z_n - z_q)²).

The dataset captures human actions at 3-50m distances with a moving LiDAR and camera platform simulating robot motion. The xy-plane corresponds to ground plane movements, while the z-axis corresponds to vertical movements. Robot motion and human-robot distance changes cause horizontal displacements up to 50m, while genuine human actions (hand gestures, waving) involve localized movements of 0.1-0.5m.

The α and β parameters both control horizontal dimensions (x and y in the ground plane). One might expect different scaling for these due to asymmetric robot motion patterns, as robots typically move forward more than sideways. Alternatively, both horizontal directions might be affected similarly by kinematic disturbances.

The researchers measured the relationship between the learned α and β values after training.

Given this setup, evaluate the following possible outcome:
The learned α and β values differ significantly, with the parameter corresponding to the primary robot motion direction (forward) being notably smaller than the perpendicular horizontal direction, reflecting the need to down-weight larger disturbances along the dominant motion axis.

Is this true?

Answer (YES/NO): NO